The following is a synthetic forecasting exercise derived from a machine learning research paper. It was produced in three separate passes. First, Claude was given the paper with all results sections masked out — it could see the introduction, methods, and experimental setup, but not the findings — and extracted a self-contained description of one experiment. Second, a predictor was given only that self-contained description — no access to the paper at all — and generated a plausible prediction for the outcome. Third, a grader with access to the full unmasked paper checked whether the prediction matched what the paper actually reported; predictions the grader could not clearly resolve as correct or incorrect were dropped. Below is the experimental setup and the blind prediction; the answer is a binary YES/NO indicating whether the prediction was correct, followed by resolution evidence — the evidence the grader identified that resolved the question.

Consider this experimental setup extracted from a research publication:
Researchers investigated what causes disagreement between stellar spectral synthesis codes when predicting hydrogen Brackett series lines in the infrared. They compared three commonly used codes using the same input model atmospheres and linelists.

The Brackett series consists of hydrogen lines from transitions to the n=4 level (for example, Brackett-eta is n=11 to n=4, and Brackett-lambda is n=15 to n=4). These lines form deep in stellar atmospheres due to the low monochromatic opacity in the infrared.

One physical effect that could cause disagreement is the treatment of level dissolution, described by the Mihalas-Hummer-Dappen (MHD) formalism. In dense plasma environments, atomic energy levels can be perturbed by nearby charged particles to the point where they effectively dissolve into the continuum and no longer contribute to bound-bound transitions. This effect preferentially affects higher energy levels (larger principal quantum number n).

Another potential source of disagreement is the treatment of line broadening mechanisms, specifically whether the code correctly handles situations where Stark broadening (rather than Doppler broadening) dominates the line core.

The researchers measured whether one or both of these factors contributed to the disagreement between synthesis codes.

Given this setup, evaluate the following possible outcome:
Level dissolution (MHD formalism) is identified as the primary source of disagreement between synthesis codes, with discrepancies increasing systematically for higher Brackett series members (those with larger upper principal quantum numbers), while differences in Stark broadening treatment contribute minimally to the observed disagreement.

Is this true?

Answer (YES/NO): NO